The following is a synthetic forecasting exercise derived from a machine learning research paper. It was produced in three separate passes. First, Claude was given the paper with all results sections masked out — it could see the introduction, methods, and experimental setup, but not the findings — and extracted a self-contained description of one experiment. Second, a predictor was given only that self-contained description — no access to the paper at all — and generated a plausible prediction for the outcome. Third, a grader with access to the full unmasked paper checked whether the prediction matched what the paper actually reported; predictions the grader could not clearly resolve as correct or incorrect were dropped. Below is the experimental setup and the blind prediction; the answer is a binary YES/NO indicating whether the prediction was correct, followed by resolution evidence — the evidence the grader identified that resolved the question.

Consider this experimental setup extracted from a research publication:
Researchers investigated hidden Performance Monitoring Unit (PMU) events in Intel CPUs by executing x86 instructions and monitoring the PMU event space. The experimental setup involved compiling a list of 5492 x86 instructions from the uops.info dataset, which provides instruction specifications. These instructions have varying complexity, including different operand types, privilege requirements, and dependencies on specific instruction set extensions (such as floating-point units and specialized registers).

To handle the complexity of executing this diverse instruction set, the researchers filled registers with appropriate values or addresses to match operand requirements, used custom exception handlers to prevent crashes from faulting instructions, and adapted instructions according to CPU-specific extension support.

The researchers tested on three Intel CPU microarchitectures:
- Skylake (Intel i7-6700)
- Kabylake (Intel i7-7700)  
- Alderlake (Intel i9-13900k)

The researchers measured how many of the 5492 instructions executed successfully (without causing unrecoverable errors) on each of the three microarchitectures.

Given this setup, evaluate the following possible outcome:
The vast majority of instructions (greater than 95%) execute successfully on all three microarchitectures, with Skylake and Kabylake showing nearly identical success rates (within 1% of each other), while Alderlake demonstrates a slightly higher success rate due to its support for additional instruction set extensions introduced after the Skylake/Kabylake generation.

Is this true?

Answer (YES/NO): NO